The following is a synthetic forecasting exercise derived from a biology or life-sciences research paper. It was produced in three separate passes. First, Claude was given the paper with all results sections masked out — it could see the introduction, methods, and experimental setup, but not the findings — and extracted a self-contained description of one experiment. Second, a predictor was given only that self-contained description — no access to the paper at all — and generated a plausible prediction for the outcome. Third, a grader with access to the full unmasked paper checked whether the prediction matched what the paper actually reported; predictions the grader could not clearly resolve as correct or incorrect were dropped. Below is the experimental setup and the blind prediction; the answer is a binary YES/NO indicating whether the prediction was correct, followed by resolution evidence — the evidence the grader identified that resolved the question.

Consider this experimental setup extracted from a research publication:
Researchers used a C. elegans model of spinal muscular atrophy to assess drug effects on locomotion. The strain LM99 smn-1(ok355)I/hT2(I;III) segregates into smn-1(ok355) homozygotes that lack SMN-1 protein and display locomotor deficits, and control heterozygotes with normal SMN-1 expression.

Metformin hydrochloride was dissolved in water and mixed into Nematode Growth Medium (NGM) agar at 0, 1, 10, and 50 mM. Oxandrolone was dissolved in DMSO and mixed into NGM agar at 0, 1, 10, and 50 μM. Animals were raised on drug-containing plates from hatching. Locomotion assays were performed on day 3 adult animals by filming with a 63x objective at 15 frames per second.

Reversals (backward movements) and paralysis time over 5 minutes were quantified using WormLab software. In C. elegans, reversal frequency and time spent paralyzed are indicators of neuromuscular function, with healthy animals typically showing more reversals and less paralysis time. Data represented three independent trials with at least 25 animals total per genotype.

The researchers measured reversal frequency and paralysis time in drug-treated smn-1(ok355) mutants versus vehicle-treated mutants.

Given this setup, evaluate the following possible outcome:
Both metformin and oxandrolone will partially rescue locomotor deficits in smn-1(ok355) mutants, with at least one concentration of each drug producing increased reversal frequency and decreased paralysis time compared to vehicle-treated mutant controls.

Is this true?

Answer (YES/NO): NO